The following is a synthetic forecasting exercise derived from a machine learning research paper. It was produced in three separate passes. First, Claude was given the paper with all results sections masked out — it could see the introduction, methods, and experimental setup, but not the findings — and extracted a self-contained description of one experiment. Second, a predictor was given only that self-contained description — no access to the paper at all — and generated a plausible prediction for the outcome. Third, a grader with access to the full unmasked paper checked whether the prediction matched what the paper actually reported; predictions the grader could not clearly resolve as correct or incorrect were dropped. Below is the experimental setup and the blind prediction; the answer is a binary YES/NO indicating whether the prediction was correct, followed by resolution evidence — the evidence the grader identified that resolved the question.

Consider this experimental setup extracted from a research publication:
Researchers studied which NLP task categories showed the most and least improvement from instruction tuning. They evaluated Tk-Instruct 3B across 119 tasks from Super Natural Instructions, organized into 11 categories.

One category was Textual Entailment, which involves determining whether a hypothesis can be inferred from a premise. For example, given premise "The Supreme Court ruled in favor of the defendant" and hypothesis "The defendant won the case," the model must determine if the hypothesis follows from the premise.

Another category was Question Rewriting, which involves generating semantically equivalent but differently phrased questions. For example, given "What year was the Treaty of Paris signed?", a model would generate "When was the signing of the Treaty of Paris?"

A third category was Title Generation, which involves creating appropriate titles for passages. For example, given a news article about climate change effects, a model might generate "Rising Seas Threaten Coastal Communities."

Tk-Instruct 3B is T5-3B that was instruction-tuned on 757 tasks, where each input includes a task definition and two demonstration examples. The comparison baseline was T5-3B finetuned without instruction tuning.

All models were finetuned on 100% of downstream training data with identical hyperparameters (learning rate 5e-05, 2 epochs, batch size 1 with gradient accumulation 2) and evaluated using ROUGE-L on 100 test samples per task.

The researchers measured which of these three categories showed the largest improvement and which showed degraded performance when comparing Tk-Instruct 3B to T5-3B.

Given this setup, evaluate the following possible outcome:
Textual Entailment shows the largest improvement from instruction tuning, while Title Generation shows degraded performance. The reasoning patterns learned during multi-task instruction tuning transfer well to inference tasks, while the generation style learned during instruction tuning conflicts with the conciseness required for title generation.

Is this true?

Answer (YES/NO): YES